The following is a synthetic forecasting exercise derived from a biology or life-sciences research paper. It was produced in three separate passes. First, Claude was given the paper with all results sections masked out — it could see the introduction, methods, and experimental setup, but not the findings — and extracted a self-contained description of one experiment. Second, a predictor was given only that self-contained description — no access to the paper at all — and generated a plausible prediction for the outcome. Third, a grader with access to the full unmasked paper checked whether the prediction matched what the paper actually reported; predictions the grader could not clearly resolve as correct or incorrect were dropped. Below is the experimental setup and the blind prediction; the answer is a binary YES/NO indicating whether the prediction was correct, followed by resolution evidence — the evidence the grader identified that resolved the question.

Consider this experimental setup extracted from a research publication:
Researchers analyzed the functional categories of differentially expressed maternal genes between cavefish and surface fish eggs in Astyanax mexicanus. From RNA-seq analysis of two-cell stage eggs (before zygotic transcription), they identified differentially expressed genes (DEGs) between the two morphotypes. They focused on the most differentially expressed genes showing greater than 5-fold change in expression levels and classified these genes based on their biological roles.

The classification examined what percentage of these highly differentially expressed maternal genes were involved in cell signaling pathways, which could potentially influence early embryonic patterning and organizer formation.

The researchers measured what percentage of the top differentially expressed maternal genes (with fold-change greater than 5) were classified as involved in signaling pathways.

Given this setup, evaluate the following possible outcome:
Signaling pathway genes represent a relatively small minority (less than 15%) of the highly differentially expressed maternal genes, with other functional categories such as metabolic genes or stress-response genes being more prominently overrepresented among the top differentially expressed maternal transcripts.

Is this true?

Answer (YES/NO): NO